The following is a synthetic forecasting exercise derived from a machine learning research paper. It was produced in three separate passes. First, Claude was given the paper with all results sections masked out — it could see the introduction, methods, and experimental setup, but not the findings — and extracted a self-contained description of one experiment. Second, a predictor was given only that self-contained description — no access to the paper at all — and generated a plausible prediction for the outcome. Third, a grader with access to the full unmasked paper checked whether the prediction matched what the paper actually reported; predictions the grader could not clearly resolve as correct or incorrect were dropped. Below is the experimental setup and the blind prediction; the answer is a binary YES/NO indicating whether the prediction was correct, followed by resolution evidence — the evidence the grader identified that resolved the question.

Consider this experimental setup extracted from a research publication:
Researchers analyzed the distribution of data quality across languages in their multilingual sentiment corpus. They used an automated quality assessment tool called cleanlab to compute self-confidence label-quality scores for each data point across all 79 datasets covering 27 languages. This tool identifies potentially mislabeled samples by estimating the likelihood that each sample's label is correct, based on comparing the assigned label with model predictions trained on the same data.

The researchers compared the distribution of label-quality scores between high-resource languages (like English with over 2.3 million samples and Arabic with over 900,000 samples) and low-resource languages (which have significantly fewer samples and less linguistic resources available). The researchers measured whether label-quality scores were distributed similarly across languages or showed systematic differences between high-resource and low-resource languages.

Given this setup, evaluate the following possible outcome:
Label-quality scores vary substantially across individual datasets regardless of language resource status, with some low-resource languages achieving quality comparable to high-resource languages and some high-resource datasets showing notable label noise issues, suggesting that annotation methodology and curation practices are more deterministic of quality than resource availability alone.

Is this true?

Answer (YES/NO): NO